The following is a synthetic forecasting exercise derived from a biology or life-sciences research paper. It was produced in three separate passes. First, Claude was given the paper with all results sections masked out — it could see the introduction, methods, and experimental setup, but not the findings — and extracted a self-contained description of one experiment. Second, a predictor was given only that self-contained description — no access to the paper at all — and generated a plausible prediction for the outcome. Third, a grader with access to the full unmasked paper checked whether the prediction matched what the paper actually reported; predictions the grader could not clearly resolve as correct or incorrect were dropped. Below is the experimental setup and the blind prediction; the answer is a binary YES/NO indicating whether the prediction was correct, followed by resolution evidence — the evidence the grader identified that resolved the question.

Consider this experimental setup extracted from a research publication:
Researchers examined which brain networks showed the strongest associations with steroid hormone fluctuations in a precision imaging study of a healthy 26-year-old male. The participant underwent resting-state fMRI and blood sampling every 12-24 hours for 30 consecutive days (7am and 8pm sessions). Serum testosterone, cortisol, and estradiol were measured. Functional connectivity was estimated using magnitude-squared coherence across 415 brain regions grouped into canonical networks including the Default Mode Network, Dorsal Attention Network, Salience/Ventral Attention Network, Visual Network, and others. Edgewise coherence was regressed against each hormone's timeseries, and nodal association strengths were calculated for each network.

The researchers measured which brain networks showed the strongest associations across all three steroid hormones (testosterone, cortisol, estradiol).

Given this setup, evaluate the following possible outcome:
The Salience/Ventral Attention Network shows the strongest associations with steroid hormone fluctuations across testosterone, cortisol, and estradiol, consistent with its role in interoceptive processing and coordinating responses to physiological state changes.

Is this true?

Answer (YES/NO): NO